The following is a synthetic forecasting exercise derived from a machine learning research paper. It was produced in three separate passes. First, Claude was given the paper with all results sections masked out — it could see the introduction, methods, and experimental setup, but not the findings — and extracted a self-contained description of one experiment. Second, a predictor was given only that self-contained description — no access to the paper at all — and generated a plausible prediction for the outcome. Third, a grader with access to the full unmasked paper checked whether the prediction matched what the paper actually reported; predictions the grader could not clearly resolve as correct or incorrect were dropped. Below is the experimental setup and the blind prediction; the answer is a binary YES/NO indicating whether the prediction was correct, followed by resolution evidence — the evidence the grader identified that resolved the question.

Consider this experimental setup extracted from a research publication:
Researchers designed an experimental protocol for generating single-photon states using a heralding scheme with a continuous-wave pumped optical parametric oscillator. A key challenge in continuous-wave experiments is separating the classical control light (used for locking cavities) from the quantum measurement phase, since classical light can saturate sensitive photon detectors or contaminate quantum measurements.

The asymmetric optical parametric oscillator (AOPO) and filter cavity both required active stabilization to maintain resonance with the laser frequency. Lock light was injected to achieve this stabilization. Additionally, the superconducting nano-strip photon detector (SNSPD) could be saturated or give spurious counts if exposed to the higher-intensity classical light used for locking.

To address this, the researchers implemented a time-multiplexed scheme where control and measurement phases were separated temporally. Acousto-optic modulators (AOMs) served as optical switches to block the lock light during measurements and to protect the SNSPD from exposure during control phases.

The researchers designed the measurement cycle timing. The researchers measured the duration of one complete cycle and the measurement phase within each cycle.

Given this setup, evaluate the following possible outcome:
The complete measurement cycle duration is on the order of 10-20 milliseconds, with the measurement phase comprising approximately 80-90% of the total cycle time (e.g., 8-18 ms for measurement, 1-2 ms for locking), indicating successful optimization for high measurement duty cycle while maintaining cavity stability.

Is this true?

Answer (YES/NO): NO